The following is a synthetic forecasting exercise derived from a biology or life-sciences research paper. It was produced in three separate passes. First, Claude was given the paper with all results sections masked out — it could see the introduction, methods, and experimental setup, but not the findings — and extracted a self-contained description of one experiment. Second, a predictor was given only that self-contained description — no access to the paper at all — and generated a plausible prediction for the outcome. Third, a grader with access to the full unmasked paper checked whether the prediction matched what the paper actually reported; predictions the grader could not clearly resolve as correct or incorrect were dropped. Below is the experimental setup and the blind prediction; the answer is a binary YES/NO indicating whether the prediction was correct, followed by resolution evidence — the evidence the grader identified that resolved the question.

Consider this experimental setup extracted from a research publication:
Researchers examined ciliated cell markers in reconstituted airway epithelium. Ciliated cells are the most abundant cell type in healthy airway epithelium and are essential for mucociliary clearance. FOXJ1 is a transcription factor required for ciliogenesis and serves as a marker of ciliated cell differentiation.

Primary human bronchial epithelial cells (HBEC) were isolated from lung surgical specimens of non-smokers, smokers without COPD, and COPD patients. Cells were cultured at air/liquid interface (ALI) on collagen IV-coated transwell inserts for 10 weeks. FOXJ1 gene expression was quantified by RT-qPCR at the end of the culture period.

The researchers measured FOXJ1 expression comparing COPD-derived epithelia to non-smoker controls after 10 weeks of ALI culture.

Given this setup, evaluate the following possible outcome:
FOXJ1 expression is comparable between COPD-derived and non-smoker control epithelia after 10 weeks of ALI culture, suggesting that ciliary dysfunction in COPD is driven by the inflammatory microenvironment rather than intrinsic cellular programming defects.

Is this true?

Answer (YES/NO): NO